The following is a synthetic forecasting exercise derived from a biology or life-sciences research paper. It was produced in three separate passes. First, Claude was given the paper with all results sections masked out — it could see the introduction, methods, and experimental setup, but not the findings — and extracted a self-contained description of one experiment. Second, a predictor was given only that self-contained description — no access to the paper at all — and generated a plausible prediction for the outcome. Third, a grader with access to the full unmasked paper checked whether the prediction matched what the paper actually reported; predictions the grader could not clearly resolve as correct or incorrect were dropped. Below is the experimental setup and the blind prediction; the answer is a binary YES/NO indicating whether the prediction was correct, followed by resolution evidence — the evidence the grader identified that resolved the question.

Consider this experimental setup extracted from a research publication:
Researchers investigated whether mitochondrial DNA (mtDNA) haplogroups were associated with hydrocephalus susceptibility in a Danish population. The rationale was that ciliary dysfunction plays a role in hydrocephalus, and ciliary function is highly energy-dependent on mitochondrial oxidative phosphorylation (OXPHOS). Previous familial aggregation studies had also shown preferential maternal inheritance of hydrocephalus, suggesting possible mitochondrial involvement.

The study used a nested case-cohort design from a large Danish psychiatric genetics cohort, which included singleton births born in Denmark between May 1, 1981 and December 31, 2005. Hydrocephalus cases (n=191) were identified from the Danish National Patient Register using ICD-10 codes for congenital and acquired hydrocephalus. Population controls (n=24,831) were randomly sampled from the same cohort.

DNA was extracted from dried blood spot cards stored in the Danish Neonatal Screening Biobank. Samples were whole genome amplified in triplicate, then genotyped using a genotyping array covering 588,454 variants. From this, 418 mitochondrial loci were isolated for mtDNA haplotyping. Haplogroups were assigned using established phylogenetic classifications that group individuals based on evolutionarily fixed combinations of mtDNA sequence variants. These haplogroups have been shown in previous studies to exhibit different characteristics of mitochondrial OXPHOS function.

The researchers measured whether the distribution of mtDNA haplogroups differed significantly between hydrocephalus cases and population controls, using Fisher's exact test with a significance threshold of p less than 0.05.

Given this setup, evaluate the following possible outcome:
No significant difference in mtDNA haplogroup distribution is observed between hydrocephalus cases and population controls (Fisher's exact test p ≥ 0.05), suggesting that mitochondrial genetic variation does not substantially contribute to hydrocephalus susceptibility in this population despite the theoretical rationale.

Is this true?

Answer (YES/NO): YES